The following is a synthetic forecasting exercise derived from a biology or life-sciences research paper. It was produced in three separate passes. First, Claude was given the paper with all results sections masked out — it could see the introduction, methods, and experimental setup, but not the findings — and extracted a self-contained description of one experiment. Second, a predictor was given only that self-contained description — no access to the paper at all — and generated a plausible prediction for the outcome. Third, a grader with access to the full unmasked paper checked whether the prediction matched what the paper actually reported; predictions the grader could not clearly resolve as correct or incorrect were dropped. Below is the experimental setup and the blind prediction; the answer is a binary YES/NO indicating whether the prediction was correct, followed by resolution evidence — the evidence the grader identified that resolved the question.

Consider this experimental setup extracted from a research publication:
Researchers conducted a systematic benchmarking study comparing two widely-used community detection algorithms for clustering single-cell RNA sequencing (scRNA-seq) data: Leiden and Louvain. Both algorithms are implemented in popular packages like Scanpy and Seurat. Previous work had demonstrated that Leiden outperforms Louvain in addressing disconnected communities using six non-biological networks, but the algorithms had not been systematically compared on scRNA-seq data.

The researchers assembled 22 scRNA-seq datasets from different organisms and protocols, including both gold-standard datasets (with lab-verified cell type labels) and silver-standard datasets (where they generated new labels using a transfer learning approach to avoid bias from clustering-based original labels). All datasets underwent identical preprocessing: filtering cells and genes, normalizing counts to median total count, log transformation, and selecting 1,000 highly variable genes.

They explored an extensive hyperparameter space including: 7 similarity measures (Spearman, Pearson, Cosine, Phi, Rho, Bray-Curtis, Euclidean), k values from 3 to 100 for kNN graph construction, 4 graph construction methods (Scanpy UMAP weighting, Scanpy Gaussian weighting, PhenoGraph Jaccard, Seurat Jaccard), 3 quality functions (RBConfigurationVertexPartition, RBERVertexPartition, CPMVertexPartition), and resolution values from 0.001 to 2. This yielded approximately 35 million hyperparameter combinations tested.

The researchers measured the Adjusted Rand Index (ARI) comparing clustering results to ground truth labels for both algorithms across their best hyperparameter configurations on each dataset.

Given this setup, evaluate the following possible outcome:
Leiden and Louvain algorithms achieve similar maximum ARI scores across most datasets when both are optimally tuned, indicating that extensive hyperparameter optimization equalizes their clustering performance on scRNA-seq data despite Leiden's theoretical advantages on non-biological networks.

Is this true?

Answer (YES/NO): YES